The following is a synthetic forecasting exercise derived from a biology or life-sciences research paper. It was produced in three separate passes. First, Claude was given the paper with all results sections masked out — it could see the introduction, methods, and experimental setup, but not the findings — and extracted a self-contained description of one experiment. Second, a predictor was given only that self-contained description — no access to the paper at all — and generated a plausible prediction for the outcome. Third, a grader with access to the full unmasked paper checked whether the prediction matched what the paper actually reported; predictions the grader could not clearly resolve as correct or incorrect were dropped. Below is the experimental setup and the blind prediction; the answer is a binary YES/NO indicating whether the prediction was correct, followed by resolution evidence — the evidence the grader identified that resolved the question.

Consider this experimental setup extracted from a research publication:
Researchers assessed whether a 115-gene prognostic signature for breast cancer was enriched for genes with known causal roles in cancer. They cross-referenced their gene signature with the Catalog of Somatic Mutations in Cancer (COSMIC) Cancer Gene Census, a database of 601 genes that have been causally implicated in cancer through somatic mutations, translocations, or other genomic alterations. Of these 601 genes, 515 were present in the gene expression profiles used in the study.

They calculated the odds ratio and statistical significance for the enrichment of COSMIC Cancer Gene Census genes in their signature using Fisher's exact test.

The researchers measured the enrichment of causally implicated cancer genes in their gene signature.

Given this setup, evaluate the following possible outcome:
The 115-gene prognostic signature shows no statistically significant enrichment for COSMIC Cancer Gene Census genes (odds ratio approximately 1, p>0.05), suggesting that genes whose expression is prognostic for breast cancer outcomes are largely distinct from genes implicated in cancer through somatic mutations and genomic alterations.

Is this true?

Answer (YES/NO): NO